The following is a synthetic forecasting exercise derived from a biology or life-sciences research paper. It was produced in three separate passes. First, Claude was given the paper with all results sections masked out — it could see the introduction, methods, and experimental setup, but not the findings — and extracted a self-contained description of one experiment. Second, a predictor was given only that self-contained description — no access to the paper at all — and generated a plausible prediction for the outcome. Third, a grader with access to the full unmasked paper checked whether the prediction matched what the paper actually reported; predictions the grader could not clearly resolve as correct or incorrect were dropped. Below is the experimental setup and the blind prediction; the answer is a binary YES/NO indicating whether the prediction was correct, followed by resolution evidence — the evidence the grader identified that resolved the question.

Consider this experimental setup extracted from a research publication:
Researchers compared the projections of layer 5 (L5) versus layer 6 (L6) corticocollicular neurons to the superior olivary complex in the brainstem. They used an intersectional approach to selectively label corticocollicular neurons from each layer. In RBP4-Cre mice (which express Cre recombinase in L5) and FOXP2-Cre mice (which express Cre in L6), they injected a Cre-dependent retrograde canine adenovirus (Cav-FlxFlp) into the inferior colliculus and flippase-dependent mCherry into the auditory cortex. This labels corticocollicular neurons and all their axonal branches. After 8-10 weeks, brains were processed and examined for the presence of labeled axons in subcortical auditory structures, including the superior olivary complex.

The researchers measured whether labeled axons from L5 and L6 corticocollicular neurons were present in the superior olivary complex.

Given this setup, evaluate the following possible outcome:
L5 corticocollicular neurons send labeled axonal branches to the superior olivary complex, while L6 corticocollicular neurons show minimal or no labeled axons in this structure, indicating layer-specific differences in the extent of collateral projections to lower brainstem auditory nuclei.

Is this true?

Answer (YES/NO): YES